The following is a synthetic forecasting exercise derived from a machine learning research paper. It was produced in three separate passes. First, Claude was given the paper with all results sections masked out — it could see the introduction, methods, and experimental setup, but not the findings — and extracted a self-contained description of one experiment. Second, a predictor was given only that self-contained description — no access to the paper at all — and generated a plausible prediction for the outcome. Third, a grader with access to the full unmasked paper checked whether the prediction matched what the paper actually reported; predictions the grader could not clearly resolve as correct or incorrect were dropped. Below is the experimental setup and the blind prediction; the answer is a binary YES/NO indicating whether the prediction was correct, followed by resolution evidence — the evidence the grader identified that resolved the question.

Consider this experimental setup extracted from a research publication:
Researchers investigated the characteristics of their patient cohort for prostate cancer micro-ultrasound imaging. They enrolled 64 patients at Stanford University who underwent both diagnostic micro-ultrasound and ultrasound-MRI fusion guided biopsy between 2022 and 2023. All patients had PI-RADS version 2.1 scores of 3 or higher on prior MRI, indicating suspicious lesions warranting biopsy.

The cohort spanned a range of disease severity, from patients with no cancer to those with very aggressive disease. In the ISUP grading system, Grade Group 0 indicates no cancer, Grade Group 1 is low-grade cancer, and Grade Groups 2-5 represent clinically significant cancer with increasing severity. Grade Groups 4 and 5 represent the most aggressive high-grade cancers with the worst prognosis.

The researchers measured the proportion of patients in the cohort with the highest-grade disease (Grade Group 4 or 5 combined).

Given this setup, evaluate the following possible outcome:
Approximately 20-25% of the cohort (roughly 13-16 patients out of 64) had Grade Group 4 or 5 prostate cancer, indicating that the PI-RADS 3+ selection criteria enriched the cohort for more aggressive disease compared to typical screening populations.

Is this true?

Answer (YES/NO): NO